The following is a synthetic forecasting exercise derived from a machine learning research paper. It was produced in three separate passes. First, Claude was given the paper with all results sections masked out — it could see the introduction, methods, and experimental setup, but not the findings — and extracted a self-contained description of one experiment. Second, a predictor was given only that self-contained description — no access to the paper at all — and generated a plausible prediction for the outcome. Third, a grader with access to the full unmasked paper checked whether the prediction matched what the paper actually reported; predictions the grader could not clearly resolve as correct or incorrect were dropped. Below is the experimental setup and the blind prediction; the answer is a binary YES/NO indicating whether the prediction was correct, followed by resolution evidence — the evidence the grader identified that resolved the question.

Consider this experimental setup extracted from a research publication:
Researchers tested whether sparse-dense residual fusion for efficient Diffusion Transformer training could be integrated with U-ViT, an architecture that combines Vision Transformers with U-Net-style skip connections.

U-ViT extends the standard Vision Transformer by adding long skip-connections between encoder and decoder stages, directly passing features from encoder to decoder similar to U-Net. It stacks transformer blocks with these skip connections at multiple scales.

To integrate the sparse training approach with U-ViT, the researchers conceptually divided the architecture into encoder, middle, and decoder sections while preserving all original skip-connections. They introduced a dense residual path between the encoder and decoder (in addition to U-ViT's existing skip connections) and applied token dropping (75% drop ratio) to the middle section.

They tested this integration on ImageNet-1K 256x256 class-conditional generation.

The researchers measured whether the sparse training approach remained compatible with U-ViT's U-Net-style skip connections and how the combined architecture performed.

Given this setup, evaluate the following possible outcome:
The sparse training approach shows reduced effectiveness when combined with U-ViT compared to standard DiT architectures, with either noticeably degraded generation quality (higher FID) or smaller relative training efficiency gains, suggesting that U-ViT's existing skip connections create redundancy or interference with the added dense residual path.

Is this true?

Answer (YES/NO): NO